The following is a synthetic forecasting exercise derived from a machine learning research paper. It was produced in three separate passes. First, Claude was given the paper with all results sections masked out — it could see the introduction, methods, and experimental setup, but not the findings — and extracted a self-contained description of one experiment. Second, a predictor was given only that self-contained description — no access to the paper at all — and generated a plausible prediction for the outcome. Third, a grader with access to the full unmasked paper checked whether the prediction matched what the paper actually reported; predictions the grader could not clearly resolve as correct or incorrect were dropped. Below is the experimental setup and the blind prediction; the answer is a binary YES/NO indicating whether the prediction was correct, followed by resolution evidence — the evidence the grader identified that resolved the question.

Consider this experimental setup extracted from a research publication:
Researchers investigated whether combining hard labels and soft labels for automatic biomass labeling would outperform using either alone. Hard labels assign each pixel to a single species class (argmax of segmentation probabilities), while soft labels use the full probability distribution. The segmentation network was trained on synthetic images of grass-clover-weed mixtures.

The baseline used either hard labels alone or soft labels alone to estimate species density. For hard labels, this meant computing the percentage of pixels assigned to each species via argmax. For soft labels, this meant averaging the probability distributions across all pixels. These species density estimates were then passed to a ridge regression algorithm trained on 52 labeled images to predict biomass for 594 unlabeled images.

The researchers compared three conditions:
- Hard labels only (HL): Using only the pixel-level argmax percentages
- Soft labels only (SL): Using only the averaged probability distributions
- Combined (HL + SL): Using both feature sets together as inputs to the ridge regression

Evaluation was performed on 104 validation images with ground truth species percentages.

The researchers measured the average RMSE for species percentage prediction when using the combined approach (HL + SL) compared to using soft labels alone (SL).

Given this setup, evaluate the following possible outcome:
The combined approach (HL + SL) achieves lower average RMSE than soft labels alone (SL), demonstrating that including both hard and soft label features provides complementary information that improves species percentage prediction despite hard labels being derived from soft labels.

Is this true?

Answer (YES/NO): YES